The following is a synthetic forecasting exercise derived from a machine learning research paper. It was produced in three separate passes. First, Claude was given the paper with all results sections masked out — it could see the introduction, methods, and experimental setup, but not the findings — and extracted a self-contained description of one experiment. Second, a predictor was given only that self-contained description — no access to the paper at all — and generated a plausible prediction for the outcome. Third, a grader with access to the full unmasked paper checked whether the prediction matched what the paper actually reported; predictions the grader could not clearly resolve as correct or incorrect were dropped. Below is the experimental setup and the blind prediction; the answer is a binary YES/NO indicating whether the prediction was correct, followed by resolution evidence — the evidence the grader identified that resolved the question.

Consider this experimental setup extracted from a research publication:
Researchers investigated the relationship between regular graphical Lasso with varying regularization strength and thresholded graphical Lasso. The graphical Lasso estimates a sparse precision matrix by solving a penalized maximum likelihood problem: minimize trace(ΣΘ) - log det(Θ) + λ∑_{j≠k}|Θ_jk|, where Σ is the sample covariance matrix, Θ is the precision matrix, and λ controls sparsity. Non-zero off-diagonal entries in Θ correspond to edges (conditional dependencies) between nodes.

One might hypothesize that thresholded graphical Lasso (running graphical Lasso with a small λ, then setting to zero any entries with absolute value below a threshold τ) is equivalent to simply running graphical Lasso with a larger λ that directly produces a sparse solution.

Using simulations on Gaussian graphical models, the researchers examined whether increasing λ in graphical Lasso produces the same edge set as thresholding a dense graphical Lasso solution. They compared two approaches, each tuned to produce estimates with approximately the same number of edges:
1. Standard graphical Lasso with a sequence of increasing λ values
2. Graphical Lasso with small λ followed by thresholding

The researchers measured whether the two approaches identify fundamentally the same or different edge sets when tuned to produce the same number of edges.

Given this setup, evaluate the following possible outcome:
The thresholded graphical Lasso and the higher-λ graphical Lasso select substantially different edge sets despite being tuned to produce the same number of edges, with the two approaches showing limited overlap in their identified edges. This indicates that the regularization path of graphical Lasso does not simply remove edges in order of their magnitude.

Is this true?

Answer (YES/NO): YES